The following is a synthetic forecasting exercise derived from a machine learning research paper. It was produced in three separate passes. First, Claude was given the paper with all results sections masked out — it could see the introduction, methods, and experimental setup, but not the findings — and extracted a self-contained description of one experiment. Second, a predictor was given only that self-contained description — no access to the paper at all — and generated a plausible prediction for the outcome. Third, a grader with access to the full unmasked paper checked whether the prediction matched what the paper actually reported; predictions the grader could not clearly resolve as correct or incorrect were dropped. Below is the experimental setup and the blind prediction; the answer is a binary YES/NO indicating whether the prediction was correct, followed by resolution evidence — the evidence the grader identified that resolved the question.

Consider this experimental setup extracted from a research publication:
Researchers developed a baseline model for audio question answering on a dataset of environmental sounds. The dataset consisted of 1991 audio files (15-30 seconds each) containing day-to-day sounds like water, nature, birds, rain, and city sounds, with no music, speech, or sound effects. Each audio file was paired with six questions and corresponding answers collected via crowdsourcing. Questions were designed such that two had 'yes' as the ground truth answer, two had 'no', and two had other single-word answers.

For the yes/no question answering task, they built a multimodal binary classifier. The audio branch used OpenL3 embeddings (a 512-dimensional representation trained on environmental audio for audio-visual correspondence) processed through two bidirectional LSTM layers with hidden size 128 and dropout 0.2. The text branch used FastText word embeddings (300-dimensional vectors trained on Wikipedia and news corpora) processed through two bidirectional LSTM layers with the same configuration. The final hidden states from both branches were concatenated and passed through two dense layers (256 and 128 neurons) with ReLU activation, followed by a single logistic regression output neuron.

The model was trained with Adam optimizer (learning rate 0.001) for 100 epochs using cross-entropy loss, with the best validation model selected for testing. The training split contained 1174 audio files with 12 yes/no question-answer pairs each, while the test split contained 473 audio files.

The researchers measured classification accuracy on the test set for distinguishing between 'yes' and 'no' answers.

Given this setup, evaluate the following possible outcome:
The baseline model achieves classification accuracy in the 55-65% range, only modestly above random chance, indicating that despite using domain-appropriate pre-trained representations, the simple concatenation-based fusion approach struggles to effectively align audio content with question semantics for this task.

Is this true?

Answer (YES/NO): YES